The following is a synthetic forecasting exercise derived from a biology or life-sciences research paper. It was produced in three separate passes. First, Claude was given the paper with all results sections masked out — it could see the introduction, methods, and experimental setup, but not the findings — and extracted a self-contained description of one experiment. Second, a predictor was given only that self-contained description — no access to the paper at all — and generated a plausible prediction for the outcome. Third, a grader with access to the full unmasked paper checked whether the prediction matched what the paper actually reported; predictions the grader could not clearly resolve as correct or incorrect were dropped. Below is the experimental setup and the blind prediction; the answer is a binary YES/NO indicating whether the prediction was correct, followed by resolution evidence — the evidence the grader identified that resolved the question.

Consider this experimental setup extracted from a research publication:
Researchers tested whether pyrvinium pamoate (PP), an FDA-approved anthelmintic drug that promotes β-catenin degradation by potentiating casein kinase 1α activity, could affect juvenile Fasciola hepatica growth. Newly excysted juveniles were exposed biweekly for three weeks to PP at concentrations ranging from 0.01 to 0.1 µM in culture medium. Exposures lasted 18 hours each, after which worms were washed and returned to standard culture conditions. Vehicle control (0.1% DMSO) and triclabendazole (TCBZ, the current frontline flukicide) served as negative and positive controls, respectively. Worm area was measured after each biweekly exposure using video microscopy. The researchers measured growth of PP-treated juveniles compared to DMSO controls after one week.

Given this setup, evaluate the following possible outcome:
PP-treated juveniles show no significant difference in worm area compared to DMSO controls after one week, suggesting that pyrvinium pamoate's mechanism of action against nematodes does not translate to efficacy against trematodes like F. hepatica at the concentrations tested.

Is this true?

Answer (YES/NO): NO